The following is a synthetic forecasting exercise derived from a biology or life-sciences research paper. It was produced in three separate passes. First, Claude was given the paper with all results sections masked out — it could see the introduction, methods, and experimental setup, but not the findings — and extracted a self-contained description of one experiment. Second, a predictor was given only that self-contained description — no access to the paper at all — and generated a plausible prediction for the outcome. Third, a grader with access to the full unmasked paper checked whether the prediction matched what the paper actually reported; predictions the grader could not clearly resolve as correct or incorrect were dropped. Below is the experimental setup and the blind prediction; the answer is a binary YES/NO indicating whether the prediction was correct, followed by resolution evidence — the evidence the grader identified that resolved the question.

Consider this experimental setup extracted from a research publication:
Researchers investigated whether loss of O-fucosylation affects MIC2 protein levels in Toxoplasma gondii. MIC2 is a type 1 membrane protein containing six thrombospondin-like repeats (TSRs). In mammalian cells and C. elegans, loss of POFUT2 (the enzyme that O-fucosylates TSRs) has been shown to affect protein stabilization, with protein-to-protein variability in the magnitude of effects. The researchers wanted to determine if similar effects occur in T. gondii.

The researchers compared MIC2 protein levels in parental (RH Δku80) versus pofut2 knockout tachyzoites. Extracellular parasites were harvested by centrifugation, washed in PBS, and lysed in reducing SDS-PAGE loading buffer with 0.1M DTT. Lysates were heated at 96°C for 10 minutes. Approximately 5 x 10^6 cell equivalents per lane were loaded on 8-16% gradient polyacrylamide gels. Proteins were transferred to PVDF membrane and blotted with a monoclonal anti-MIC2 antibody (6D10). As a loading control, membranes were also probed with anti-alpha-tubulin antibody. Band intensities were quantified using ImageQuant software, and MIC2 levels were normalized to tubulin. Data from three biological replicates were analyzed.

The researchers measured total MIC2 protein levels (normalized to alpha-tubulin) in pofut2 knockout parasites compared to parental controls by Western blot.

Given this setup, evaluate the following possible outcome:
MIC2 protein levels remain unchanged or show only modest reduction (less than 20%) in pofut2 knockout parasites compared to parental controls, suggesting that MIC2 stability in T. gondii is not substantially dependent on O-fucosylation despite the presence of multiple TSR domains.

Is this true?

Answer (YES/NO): NO